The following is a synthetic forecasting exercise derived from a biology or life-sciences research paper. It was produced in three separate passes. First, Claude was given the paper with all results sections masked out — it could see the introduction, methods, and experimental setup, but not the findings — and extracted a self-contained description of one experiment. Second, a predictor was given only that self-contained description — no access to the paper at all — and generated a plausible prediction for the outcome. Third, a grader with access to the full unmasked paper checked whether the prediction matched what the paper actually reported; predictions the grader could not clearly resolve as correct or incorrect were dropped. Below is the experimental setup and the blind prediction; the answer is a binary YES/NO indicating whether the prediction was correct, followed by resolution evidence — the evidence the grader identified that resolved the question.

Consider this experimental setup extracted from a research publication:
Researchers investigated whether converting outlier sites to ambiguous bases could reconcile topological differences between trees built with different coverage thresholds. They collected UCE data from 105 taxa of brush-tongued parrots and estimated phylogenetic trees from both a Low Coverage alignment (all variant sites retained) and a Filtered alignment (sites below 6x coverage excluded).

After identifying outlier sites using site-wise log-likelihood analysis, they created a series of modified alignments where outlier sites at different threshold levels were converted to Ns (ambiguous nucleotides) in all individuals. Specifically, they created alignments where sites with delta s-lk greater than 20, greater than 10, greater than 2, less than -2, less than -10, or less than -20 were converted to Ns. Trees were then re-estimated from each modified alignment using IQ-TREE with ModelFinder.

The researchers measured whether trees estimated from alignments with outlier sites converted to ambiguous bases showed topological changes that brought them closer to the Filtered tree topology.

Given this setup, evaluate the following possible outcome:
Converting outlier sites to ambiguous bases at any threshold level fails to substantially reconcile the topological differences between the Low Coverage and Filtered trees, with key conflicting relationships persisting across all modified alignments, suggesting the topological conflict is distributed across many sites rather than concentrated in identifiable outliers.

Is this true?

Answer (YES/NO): NO